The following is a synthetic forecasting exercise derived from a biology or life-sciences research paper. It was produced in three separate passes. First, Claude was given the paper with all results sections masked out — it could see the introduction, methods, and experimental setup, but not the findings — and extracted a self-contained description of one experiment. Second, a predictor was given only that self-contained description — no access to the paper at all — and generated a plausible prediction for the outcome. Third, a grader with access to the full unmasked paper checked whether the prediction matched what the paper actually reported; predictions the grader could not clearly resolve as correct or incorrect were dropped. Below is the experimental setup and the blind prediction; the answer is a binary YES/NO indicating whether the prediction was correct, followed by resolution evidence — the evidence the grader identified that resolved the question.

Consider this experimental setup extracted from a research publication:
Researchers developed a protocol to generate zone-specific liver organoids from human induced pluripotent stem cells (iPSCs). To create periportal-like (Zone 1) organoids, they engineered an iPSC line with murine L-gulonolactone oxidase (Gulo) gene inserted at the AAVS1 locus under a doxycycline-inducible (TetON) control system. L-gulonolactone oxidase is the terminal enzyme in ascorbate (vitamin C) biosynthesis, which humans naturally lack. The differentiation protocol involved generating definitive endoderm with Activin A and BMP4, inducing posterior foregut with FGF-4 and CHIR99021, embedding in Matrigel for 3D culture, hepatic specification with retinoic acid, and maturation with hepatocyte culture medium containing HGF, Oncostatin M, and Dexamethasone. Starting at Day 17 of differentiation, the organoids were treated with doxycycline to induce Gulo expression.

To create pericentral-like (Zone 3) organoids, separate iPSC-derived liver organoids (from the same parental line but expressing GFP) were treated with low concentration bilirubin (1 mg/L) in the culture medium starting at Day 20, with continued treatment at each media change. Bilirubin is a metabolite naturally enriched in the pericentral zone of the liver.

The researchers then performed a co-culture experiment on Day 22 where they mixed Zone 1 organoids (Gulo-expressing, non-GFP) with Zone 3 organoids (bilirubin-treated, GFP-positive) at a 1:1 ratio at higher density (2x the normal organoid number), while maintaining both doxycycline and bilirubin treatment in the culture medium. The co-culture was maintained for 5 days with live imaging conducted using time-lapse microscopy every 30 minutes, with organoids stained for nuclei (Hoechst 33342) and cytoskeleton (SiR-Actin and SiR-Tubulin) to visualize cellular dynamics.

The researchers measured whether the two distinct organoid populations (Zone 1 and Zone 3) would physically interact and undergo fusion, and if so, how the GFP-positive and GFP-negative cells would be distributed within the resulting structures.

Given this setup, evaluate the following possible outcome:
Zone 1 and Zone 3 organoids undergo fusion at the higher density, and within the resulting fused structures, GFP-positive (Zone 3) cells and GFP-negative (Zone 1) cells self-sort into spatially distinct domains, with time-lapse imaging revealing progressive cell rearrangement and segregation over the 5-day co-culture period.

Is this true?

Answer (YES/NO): NO